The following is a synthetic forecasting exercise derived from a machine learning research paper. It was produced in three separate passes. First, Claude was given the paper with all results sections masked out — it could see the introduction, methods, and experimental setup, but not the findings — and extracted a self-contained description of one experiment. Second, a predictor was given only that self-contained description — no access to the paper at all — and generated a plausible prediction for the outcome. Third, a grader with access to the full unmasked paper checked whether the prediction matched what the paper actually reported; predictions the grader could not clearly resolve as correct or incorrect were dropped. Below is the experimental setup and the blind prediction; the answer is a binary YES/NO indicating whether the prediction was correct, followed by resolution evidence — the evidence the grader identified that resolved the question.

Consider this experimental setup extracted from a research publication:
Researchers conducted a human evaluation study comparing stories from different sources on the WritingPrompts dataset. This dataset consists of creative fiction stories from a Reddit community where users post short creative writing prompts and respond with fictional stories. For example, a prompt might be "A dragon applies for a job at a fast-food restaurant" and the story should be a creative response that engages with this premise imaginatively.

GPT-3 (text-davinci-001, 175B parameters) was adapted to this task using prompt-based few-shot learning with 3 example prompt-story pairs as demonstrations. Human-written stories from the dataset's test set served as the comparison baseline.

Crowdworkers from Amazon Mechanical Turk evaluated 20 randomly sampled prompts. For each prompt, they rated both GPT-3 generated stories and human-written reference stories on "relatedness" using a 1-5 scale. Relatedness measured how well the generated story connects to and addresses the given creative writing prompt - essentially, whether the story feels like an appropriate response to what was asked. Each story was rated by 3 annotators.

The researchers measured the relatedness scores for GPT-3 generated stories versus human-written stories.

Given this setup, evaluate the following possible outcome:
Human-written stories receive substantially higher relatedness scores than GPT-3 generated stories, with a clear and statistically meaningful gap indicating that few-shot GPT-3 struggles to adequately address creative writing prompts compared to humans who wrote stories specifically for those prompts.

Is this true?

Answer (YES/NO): NO